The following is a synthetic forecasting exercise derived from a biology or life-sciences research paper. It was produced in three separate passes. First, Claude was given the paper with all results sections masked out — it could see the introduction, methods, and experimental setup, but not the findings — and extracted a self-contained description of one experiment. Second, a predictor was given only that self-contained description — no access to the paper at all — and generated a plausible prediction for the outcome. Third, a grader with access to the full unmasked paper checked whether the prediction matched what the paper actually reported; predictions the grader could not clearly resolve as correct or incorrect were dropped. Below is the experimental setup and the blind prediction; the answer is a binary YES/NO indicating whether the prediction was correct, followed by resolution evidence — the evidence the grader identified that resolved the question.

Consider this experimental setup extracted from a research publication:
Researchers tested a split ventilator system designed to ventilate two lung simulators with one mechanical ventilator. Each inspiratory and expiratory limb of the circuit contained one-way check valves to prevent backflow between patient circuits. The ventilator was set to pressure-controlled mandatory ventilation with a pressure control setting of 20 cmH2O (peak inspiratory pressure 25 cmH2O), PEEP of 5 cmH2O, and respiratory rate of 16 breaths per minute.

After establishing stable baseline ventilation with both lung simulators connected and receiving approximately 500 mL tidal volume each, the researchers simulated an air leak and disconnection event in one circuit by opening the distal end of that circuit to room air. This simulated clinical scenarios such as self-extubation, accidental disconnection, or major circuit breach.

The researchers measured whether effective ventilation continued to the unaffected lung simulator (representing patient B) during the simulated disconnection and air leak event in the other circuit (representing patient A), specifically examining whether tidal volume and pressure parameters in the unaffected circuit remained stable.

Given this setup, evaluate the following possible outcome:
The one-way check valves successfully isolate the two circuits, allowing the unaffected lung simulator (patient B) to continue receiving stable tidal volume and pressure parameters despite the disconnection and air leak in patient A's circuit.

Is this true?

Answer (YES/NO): YES